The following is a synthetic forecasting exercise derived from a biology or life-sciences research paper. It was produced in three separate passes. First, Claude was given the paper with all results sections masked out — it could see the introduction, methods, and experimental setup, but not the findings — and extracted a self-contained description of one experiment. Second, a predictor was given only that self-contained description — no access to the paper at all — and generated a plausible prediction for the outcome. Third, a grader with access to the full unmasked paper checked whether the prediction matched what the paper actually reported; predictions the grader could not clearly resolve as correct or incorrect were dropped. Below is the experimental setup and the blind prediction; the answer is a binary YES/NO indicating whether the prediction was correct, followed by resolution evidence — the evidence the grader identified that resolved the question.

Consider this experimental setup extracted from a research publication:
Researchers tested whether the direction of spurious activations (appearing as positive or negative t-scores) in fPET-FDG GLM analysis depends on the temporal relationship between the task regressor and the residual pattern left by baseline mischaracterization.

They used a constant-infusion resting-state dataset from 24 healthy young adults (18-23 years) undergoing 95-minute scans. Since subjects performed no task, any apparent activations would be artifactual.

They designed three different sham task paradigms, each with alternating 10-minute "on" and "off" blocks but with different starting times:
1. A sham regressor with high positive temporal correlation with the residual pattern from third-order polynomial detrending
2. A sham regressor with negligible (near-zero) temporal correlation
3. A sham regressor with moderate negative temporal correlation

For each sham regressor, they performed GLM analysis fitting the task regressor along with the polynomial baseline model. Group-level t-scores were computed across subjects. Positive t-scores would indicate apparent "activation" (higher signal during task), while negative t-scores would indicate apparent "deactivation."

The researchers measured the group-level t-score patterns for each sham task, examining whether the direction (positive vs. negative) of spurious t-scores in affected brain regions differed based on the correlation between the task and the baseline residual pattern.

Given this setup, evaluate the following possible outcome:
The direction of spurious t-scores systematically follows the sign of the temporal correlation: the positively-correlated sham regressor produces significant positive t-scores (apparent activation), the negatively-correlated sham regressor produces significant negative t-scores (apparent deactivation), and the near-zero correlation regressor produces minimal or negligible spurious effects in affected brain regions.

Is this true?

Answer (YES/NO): YES